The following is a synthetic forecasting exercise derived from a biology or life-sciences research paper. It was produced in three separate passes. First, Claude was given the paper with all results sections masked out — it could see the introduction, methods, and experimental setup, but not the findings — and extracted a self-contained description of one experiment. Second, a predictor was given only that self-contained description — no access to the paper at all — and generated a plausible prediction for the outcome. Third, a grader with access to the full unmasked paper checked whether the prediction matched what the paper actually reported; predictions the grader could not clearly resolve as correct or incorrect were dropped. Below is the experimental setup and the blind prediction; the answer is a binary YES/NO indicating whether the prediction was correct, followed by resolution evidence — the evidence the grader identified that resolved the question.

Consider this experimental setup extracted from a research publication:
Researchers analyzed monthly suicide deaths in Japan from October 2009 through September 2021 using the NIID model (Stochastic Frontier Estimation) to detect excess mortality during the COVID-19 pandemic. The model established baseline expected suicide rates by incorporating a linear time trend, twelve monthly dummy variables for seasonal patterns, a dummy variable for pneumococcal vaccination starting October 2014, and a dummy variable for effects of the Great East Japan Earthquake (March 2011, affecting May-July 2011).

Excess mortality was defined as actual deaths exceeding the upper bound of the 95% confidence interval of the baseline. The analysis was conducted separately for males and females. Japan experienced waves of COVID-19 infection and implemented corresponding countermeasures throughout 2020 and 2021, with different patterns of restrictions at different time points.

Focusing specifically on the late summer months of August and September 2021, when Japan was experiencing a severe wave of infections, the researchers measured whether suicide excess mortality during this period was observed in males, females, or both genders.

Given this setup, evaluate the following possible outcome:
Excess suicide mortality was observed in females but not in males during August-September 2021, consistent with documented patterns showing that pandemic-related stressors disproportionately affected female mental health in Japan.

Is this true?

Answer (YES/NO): YES